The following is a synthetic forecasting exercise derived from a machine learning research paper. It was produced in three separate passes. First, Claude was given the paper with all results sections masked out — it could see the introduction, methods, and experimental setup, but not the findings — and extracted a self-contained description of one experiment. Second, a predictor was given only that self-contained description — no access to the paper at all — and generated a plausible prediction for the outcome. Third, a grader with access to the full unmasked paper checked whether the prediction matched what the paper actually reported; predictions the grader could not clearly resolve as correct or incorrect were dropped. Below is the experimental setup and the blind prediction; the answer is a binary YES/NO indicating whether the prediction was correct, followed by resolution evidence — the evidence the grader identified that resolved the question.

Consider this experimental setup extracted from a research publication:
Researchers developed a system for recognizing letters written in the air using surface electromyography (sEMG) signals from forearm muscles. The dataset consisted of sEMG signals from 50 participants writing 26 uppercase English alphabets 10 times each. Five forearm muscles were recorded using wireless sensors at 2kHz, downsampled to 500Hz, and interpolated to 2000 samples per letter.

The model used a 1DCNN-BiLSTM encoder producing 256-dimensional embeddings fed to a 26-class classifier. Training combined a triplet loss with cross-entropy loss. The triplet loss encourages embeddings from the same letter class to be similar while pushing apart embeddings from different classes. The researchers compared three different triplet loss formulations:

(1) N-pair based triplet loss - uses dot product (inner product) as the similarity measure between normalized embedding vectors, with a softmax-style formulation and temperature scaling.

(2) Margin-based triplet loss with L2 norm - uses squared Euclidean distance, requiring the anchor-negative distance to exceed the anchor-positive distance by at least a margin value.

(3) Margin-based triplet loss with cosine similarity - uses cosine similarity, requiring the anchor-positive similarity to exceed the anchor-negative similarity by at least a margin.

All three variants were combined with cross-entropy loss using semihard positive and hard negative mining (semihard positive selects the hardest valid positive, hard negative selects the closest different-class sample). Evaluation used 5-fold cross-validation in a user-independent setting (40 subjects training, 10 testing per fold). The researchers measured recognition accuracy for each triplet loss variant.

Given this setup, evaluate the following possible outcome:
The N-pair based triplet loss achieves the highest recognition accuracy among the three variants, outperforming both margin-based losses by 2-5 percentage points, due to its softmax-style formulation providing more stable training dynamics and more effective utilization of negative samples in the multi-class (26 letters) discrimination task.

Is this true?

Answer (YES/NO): NO